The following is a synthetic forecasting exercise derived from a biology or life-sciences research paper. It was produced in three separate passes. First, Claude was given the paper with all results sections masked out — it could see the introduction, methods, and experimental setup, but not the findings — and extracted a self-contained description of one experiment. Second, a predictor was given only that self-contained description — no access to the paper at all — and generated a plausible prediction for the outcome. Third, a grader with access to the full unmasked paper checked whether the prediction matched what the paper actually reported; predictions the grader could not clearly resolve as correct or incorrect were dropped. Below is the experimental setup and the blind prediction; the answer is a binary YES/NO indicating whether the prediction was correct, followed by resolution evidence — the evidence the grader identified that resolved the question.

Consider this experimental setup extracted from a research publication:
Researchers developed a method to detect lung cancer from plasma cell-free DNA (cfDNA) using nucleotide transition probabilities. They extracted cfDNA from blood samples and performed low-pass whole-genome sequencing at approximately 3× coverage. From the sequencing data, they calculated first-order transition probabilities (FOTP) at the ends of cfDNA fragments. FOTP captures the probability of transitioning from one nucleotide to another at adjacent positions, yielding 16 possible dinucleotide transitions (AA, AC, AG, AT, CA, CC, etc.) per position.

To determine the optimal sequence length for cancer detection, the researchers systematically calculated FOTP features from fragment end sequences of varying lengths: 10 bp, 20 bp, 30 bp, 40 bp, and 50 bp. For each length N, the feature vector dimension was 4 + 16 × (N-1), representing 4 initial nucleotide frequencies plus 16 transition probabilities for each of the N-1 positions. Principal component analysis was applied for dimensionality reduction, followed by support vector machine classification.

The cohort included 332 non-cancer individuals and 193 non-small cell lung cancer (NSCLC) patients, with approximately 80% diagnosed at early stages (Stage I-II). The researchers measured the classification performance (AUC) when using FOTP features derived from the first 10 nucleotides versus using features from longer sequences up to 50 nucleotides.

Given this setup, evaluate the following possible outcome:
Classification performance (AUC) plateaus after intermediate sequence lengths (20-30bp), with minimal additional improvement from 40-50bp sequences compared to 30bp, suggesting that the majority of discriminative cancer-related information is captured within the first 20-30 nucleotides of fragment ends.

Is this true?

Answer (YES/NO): NO